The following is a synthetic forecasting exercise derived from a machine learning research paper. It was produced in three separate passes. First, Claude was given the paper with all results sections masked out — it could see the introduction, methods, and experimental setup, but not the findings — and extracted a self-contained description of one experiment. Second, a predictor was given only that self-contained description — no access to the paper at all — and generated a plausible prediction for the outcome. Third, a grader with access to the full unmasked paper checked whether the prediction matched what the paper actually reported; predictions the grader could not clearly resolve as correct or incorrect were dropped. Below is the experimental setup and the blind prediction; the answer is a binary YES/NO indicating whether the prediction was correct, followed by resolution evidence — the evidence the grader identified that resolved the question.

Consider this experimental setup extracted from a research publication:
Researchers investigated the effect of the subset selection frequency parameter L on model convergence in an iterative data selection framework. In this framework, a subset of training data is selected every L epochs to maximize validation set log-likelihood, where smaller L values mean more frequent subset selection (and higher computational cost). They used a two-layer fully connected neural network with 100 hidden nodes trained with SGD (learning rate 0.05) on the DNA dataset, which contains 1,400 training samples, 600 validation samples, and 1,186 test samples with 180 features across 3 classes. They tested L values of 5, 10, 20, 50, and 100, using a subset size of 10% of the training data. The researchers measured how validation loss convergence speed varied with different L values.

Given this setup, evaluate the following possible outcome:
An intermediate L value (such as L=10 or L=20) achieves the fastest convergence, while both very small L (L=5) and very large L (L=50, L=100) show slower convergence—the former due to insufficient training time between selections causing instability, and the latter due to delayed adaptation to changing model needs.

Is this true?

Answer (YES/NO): NO